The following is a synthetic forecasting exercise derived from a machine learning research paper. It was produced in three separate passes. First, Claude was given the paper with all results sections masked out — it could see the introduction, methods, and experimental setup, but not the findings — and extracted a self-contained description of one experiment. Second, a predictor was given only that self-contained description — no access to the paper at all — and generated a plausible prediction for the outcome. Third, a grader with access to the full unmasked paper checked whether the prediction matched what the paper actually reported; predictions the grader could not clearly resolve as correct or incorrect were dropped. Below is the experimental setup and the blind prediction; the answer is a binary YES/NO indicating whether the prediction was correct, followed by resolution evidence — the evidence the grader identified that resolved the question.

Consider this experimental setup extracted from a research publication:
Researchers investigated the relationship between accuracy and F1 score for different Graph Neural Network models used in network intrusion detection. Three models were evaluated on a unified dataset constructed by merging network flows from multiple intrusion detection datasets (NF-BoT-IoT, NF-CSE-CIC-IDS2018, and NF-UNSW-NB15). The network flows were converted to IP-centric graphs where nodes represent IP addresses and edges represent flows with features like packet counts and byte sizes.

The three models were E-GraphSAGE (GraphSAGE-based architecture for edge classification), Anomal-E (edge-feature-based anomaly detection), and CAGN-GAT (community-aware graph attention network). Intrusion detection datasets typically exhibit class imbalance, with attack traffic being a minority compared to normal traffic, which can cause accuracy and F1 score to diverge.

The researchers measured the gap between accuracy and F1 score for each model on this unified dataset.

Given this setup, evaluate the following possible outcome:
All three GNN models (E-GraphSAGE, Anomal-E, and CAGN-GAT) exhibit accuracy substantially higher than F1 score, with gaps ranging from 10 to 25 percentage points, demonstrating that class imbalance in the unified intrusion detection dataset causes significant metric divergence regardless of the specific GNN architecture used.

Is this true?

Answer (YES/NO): NO